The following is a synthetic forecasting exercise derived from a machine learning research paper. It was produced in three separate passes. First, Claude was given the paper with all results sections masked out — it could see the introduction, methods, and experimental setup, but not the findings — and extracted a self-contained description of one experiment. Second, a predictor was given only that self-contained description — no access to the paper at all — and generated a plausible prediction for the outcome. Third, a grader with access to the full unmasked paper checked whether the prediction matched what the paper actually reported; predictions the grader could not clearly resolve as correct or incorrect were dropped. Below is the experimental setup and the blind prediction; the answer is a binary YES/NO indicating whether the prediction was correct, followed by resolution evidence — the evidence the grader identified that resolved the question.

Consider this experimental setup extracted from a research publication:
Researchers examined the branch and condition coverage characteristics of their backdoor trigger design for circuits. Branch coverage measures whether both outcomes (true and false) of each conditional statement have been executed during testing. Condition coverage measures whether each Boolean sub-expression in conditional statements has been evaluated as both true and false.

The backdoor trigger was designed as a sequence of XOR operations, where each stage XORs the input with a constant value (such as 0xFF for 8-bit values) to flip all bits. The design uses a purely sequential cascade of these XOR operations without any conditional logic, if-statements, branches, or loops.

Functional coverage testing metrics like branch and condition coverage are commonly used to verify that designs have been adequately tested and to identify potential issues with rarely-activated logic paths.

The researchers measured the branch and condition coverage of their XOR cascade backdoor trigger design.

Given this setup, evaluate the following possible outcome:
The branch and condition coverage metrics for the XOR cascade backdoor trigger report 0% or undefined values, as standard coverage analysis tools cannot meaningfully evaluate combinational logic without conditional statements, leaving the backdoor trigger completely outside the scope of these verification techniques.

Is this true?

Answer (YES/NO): NO